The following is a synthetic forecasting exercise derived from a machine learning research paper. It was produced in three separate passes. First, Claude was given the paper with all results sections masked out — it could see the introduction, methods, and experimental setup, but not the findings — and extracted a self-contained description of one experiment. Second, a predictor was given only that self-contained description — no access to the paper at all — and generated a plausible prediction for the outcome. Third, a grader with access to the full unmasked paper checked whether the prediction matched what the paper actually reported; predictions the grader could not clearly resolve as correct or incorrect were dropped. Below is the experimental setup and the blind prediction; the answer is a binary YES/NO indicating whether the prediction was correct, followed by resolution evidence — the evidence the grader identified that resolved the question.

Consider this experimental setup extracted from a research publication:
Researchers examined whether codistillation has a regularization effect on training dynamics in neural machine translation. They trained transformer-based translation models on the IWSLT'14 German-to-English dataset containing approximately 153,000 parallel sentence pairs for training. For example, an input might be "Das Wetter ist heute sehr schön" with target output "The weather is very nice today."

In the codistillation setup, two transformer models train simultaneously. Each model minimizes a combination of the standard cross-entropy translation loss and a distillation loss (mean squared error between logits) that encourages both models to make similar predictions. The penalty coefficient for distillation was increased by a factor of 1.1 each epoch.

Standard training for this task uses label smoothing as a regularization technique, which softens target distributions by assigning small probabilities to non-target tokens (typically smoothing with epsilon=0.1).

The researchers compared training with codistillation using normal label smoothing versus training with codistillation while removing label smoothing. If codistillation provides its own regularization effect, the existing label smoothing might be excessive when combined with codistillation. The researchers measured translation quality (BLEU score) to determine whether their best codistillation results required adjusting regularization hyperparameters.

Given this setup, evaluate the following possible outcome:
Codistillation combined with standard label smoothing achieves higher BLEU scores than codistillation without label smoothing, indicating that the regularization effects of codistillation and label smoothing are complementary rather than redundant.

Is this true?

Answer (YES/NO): NO